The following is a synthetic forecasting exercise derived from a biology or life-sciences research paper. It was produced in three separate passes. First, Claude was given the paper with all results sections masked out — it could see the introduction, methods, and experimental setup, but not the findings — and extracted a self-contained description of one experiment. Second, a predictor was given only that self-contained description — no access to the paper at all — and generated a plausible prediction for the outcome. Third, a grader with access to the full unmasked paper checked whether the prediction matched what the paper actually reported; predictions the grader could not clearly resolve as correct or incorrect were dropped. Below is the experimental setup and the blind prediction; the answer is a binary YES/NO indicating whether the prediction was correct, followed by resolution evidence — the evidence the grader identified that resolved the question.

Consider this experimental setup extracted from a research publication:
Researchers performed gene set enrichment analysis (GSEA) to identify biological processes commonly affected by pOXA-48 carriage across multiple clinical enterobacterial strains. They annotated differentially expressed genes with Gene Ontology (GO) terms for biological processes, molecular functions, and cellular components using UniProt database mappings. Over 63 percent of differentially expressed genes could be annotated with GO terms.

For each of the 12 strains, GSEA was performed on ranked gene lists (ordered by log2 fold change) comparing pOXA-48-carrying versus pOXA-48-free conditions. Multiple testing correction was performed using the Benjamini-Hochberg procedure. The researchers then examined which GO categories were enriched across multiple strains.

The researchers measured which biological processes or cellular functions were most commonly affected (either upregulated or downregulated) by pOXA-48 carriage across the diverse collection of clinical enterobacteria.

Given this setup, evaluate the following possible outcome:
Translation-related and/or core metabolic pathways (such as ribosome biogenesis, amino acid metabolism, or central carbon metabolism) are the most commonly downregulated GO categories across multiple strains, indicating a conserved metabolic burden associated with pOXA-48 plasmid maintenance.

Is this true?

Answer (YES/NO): NO